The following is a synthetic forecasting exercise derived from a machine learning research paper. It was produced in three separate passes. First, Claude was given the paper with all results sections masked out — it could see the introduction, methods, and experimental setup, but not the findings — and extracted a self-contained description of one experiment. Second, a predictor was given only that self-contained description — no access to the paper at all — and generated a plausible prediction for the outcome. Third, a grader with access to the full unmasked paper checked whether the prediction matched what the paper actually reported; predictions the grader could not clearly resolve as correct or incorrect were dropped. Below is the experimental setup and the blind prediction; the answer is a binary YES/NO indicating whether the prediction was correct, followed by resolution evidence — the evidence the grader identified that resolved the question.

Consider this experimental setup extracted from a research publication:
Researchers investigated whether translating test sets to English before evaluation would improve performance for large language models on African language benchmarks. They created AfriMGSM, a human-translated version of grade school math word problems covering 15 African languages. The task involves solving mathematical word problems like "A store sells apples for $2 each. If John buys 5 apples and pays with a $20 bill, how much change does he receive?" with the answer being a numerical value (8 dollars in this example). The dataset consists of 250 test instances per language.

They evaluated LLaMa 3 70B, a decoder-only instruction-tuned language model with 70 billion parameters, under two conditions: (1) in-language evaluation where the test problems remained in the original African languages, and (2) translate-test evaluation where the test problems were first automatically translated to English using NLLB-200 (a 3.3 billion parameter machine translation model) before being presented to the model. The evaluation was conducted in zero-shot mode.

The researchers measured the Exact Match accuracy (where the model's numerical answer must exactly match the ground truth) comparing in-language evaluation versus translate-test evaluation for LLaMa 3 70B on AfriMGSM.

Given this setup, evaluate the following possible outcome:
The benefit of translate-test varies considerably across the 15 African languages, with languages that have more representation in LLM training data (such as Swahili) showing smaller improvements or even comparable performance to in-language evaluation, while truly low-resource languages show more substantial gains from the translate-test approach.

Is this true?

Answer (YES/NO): NO